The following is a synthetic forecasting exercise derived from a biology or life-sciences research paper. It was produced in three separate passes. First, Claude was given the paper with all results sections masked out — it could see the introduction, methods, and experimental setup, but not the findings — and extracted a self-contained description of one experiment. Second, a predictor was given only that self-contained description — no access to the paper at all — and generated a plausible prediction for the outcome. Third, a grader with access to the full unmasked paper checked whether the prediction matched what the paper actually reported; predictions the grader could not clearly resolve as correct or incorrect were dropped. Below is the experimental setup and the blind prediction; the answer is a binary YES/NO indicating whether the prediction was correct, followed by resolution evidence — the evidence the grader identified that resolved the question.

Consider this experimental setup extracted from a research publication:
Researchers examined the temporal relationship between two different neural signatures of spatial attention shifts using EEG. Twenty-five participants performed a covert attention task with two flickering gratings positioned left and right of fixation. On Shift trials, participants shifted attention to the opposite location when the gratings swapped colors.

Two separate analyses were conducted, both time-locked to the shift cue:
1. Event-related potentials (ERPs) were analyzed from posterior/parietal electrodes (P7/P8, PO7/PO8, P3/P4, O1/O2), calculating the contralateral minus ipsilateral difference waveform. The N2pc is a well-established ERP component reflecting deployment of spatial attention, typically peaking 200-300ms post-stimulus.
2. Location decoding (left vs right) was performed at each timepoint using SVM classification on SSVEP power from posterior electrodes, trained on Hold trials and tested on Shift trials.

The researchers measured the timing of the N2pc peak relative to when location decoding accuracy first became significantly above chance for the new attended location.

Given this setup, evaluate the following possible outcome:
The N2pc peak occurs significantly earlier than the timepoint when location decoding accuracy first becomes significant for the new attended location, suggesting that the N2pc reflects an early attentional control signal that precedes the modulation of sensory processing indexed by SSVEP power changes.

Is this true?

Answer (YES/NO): NO